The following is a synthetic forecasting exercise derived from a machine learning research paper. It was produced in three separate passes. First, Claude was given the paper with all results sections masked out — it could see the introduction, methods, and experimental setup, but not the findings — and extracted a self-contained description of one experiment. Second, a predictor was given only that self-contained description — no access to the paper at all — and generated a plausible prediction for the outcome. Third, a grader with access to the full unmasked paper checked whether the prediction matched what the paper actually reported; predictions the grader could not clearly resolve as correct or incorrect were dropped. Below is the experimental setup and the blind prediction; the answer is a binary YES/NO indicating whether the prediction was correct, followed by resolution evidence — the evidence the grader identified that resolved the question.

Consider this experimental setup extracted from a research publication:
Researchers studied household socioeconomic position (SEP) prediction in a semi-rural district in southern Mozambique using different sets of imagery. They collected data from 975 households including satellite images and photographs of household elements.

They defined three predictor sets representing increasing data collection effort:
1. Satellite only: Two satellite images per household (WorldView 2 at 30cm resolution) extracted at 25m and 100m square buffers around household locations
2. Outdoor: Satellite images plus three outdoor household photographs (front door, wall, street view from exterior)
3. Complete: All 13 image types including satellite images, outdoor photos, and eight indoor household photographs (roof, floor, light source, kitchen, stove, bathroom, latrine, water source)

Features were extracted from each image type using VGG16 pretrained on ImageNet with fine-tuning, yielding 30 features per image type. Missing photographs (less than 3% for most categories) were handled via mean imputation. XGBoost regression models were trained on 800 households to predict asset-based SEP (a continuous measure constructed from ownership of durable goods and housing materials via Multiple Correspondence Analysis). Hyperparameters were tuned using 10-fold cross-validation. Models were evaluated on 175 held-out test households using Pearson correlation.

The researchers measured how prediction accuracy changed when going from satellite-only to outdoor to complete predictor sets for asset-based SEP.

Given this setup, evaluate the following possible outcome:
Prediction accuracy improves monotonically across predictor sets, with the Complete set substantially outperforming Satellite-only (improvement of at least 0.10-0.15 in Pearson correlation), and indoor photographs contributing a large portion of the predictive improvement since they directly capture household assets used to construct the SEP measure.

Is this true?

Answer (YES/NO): YES